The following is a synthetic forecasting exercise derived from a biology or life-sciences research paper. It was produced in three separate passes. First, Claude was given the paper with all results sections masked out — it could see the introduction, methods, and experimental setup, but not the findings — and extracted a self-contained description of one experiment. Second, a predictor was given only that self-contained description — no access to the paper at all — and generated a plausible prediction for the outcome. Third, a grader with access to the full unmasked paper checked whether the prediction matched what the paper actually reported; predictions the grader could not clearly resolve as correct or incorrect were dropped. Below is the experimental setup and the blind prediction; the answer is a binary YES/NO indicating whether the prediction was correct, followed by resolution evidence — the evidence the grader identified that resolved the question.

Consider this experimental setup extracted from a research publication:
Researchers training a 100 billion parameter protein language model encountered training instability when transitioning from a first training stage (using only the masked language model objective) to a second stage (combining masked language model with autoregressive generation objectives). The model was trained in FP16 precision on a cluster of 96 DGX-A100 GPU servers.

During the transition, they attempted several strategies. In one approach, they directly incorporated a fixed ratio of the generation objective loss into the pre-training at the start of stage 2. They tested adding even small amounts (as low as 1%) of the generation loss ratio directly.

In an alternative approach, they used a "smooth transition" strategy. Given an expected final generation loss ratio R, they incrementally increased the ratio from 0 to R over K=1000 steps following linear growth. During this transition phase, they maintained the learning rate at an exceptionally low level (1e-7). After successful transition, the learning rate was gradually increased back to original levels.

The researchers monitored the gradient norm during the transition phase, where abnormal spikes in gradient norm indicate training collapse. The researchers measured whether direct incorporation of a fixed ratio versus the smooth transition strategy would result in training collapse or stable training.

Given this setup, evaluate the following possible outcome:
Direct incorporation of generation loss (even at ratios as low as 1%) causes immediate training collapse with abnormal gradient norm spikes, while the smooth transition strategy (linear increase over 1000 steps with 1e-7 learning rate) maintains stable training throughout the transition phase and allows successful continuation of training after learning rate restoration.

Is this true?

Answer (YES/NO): YES